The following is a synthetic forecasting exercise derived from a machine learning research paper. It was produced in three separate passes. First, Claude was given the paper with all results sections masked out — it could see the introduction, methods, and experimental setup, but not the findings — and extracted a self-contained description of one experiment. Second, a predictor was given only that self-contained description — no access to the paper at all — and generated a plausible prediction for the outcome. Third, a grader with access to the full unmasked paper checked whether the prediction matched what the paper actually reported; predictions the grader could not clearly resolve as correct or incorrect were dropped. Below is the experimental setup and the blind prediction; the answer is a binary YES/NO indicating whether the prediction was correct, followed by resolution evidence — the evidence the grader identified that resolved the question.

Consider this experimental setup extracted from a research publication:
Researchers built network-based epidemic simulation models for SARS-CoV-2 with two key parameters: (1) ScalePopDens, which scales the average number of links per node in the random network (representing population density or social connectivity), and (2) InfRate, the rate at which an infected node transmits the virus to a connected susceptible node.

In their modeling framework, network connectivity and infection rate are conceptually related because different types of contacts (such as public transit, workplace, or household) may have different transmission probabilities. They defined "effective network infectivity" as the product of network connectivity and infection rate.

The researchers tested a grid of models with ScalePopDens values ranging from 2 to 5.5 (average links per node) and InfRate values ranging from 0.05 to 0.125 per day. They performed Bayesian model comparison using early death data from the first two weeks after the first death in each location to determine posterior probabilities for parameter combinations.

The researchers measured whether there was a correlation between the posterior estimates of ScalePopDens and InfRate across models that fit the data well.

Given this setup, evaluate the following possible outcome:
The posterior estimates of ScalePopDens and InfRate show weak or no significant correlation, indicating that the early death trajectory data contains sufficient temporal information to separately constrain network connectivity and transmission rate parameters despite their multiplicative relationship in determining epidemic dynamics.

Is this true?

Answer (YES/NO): NO